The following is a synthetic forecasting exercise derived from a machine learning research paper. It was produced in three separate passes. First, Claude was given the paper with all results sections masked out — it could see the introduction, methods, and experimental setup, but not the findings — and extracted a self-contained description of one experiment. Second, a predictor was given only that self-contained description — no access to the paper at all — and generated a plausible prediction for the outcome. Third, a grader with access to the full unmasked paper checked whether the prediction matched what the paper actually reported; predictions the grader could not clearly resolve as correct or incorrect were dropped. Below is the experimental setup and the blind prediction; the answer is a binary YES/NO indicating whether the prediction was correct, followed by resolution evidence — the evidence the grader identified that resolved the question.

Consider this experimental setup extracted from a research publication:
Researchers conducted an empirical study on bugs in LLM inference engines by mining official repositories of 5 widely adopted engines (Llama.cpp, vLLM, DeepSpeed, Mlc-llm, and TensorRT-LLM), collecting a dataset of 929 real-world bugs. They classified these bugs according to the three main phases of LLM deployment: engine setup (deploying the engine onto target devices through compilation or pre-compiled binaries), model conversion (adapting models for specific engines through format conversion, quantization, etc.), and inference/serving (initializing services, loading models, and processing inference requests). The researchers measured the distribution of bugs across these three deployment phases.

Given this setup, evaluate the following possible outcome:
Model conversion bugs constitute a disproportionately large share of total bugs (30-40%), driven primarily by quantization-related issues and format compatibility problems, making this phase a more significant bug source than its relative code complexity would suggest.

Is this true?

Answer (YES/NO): NO